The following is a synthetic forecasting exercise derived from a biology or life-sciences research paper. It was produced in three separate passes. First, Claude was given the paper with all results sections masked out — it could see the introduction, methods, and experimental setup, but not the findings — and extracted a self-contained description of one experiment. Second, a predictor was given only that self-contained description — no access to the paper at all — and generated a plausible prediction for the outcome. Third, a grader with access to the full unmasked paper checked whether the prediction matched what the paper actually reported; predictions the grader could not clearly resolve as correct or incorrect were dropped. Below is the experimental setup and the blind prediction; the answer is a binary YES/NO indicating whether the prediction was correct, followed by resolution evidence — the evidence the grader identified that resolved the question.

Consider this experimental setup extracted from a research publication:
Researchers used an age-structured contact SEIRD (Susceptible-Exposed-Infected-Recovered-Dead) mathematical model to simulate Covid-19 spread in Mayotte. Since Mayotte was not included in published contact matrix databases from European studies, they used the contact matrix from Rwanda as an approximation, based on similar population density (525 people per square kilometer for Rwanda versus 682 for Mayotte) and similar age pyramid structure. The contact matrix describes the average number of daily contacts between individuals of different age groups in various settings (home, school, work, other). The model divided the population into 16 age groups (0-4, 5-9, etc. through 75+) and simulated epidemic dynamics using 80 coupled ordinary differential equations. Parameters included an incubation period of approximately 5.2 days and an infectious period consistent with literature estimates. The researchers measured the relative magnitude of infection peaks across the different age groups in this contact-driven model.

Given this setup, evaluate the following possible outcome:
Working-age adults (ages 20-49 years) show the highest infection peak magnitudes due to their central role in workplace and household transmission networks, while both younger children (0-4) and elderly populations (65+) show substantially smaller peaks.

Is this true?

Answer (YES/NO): NO